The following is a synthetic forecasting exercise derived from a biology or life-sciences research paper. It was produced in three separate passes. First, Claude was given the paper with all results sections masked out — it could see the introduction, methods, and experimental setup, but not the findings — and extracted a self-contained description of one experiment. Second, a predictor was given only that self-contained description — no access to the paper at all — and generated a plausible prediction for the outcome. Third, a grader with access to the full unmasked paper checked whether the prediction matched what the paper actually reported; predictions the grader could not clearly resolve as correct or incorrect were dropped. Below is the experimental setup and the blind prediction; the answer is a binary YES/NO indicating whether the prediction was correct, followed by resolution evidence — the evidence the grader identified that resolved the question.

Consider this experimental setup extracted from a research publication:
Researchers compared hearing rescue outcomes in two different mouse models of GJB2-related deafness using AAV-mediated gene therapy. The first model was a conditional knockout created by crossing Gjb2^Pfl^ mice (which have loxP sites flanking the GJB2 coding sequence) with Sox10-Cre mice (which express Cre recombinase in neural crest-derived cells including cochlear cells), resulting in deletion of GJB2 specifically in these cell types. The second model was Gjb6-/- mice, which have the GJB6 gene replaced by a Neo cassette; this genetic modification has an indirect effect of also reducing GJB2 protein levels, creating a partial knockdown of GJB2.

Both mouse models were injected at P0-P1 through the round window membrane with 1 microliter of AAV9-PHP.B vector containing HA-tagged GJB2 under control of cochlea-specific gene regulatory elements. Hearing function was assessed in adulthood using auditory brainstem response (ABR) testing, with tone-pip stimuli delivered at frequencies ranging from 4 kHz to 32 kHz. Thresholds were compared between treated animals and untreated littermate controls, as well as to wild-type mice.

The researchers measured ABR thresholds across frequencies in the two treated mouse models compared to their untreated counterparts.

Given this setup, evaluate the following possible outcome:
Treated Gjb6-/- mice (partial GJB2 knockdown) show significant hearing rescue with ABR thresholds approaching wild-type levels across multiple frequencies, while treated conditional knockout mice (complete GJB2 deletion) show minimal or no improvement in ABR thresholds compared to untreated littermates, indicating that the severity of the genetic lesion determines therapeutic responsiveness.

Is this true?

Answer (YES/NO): YES